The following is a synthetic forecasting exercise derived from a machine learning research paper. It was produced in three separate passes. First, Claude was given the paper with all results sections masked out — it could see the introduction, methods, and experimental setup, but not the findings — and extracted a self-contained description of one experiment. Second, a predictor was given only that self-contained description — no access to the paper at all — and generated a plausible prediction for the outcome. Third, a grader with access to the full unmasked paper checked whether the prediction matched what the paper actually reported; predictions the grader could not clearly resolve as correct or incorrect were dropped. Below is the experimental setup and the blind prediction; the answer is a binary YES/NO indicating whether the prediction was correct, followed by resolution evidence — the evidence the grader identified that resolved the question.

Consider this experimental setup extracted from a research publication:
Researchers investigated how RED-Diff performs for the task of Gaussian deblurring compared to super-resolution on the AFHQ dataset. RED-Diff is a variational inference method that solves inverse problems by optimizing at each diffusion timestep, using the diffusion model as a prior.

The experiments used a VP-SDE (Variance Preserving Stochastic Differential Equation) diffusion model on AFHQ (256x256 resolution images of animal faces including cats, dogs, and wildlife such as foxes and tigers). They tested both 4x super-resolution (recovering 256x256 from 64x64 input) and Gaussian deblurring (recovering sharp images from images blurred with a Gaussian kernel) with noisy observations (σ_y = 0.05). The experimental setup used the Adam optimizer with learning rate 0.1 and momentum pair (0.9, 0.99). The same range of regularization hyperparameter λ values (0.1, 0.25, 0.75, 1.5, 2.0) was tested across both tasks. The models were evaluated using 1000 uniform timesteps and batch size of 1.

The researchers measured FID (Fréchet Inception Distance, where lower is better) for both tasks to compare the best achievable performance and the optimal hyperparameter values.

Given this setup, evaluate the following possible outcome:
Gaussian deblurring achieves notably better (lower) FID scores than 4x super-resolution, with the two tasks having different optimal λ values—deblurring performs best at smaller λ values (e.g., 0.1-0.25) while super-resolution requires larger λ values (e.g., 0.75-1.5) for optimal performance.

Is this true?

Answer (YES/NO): YES